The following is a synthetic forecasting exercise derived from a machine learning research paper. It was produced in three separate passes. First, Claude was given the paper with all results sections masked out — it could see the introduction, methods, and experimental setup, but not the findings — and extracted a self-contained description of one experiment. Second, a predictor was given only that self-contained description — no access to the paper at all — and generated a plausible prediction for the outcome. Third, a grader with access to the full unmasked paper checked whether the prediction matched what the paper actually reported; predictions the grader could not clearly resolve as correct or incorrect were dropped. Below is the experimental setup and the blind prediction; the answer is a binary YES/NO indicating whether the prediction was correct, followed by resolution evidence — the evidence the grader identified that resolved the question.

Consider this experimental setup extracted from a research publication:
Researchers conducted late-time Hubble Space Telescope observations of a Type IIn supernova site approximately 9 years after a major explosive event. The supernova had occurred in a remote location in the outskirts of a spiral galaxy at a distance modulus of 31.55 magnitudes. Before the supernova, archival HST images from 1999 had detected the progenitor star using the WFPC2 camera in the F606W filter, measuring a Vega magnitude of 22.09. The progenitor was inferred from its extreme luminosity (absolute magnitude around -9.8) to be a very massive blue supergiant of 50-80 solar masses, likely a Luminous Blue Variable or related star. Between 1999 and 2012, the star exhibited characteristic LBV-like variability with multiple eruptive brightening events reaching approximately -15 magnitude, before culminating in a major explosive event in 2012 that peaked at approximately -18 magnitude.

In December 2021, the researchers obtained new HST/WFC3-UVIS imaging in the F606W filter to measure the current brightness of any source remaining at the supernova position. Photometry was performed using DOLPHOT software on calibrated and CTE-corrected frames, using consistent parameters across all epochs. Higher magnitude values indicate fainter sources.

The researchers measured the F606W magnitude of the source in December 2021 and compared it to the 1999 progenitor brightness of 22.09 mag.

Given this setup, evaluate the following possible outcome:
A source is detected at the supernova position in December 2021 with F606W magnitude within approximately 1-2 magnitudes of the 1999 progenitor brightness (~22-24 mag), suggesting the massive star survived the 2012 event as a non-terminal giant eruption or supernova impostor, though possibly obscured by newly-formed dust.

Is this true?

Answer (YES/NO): NO